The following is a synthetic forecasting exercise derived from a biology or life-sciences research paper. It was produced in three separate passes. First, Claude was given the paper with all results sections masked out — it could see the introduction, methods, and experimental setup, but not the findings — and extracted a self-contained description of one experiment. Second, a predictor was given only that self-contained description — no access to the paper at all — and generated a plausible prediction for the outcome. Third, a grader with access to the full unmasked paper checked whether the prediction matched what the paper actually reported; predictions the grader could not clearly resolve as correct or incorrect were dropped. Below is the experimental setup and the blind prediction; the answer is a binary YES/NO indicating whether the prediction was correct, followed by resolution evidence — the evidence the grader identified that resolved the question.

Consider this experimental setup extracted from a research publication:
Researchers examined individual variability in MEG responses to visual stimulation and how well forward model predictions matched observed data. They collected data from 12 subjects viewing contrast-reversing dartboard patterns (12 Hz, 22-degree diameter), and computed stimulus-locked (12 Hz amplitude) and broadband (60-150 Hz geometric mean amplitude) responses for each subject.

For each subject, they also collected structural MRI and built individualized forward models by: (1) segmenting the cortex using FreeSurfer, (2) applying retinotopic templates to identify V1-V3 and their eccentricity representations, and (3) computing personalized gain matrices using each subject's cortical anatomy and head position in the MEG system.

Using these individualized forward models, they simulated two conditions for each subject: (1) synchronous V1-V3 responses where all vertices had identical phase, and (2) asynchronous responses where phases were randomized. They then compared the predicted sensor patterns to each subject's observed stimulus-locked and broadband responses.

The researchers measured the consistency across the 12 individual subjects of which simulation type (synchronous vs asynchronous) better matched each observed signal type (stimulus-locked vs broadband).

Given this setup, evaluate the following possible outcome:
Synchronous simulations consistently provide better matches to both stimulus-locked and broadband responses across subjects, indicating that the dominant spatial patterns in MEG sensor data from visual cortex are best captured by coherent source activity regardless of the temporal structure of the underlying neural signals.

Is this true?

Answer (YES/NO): NO